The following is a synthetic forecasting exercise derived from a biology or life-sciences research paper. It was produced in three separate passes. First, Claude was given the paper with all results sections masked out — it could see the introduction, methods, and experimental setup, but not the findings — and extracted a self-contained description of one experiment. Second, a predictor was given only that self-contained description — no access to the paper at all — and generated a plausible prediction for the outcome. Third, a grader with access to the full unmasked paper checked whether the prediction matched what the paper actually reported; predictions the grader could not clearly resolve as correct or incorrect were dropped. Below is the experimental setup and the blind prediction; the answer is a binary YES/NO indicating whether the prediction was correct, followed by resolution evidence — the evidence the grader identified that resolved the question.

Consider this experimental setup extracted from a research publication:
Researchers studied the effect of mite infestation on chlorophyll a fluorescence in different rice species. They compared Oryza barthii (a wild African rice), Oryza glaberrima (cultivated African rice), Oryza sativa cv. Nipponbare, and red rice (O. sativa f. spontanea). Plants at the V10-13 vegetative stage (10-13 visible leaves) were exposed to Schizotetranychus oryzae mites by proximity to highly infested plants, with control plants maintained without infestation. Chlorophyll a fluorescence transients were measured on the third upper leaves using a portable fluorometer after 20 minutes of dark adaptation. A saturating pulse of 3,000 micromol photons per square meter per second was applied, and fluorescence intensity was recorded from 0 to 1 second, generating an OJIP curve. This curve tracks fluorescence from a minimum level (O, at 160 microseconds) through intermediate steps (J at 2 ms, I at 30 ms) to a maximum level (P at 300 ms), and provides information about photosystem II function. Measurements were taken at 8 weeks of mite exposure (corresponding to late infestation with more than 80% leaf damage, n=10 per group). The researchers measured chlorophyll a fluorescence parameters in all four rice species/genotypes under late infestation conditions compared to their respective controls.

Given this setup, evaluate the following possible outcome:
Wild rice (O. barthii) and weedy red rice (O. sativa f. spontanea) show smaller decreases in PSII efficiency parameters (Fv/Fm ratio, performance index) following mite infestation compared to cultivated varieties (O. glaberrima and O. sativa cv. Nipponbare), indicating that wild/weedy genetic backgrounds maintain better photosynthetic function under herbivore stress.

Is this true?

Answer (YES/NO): NO